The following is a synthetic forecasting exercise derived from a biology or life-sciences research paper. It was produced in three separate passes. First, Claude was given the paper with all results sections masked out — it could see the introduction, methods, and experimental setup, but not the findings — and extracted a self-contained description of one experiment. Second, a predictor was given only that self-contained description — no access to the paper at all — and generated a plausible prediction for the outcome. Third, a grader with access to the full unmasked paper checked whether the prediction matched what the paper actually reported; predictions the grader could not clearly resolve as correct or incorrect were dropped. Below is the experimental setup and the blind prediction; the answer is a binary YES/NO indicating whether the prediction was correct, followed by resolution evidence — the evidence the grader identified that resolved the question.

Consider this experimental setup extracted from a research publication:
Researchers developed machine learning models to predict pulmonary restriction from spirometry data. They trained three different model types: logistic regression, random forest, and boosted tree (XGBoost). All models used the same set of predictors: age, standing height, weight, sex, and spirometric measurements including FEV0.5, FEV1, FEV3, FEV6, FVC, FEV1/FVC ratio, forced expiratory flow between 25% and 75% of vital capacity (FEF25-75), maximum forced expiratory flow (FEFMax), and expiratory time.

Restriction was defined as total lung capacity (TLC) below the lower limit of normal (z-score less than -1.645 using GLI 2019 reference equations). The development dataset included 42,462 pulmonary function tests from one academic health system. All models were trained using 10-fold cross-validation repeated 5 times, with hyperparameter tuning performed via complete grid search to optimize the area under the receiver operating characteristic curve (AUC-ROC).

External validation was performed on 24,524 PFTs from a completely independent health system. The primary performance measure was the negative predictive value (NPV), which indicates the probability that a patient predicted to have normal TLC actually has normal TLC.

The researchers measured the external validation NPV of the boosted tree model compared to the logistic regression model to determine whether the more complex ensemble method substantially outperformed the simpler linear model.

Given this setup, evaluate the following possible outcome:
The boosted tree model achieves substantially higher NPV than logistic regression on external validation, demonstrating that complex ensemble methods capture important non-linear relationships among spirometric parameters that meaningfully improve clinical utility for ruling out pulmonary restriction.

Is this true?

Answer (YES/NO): NO